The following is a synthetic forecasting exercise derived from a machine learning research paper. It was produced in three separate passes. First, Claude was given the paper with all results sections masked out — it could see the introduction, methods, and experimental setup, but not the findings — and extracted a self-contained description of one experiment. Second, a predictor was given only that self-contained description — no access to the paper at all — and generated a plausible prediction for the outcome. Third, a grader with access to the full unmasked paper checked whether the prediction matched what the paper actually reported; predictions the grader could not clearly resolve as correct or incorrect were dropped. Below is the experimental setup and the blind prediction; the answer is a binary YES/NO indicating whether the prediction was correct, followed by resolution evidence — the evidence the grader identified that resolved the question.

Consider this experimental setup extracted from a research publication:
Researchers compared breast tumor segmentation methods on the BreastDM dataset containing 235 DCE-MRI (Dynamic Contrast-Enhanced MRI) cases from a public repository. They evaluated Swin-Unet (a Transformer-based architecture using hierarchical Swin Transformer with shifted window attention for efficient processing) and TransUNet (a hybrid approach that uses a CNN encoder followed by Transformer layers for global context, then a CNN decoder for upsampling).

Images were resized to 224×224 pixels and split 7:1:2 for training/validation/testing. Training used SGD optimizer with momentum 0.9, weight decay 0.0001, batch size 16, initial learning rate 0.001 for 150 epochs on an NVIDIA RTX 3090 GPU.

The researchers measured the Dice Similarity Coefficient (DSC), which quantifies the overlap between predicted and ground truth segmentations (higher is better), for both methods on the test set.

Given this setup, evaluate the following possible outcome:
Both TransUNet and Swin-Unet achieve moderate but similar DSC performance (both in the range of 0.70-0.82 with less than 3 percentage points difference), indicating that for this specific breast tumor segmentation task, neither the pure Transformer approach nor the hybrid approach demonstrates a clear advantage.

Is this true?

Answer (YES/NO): NO